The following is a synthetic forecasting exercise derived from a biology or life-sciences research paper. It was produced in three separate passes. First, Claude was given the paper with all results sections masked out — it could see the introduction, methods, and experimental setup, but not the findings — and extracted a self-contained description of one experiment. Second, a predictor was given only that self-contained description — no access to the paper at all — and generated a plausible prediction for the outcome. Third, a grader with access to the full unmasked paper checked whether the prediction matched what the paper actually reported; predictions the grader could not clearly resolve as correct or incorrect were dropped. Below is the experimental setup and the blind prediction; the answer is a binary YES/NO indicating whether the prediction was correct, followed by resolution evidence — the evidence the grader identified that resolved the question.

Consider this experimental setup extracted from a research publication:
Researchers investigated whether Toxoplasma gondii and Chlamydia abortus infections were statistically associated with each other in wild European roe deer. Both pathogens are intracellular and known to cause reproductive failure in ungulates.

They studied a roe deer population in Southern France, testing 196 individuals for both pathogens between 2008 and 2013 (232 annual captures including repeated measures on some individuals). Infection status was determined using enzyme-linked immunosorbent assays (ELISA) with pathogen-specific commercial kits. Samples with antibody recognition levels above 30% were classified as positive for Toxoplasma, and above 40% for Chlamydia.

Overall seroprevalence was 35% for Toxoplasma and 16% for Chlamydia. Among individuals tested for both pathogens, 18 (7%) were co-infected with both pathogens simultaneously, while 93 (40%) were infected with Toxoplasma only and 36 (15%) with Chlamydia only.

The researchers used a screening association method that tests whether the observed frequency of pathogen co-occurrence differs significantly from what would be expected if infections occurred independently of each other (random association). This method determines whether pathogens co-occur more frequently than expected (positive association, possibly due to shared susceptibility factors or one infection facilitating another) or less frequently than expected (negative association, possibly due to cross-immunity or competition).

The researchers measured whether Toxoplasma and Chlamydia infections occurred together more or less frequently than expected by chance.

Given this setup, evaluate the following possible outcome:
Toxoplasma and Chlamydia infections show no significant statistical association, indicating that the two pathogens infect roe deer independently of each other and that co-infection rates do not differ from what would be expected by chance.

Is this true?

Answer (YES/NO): YES